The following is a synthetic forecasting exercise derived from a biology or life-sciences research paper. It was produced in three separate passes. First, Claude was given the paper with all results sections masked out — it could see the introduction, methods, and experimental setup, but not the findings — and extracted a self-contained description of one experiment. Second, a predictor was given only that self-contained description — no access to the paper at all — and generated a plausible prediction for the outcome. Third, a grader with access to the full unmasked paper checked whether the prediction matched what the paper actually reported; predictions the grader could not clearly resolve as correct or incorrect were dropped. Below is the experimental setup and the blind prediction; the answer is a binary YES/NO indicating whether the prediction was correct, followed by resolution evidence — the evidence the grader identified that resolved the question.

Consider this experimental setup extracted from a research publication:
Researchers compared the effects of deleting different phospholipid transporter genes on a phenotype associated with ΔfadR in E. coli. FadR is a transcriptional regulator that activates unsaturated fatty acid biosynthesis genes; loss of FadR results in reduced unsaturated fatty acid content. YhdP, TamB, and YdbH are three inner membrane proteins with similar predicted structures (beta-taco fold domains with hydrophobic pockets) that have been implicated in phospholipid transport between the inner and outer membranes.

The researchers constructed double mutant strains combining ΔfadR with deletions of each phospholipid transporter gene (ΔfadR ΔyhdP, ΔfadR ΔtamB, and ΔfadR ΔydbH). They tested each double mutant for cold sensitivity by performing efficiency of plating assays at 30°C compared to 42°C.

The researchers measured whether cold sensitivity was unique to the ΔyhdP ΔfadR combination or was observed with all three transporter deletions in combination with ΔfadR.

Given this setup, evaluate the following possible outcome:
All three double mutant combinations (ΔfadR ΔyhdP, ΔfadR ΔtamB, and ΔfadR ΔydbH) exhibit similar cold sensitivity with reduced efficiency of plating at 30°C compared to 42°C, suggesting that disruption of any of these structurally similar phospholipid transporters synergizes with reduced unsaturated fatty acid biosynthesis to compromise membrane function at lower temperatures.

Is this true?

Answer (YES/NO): NO